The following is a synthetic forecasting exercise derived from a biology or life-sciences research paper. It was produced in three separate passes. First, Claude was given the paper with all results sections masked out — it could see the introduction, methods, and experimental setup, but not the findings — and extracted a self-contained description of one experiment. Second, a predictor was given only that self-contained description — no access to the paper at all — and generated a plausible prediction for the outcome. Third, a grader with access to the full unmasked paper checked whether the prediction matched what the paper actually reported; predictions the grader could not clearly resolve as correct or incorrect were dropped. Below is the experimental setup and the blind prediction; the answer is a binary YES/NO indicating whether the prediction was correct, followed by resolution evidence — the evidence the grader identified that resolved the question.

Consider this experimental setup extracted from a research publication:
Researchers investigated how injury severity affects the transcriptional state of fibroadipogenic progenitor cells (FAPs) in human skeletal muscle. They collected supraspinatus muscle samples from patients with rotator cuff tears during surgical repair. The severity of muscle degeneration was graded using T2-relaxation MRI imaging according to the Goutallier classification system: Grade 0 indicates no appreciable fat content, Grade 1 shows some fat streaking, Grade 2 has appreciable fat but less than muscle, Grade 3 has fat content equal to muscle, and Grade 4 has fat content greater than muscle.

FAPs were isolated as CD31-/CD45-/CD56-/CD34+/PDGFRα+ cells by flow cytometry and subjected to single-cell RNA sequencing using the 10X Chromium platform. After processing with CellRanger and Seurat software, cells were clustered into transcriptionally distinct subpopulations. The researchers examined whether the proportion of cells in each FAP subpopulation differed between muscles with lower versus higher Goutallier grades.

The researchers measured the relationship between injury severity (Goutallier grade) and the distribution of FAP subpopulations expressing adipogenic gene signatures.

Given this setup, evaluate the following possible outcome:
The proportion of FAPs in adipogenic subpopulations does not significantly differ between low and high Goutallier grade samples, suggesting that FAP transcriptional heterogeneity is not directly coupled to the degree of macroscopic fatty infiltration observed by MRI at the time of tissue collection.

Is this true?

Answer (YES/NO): NO